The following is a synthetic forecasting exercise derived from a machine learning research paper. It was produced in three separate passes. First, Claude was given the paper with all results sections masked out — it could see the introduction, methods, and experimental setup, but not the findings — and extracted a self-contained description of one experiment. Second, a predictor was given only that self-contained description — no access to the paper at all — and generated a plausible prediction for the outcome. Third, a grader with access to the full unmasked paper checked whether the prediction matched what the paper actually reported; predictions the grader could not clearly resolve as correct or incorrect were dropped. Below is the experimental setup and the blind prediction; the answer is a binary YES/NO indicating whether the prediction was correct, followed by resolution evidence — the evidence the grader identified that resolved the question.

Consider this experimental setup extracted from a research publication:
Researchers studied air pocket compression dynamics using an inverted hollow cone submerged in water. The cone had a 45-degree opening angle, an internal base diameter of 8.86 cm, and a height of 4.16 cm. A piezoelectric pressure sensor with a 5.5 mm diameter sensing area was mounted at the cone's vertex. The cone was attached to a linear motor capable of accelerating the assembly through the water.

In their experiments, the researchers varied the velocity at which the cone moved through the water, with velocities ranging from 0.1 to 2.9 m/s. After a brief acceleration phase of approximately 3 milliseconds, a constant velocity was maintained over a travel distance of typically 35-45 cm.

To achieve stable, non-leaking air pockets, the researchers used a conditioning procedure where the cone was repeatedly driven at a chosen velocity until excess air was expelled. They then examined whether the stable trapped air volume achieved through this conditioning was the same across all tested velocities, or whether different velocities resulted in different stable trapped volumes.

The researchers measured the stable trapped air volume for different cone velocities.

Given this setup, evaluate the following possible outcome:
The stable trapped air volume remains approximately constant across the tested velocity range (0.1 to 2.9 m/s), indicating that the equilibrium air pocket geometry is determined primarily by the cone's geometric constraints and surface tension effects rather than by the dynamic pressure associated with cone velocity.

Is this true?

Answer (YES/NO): NO